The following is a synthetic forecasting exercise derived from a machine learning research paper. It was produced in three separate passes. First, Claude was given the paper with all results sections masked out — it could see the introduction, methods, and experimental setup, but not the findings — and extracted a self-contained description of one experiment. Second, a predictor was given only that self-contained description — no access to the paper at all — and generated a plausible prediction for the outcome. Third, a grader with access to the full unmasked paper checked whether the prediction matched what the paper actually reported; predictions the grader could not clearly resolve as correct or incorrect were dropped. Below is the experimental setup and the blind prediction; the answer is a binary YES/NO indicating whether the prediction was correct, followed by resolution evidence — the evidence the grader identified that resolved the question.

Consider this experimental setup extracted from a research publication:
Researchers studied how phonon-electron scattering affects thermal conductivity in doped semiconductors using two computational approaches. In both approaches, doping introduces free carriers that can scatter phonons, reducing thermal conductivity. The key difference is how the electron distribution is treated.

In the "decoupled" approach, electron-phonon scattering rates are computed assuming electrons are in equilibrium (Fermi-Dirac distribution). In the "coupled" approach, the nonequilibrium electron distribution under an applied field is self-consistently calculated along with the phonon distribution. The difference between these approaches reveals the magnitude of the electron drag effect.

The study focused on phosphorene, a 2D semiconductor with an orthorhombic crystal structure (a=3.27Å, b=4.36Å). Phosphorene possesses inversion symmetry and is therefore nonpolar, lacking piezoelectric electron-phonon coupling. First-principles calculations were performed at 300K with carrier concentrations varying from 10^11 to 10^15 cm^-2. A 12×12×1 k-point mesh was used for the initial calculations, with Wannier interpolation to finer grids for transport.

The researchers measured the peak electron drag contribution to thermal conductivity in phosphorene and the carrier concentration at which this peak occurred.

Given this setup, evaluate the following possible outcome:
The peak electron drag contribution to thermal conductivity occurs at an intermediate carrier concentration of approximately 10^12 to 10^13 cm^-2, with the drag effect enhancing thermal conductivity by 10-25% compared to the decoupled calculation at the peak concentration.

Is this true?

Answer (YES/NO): NO